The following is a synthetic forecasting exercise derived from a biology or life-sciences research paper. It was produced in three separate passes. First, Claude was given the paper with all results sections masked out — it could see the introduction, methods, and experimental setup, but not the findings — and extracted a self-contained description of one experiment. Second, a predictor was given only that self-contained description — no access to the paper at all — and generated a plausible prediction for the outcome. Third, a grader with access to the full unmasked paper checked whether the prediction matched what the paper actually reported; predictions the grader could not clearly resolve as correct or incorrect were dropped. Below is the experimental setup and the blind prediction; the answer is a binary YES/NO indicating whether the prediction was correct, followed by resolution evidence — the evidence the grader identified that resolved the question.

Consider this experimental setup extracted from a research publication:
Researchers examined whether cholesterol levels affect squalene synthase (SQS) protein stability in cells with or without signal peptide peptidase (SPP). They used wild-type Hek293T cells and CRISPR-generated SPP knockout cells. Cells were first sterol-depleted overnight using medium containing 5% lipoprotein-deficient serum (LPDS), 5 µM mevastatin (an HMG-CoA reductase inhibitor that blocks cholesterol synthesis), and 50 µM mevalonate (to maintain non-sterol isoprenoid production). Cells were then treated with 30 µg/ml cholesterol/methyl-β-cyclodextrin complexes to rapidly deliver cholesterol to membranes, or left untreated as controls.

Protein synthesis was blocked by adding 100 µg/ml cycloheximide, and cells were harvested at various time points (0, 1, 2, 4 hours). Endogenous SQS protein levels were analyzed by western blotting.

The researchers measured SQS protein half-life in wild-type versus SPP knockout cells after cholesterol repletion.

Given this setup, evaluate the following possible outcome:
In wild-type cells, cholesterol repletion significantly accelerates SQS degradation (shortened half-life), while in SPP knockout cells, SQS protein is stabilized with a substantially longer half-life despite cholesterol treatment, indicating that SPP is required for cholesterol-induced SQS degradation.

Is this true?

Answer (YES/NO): YES